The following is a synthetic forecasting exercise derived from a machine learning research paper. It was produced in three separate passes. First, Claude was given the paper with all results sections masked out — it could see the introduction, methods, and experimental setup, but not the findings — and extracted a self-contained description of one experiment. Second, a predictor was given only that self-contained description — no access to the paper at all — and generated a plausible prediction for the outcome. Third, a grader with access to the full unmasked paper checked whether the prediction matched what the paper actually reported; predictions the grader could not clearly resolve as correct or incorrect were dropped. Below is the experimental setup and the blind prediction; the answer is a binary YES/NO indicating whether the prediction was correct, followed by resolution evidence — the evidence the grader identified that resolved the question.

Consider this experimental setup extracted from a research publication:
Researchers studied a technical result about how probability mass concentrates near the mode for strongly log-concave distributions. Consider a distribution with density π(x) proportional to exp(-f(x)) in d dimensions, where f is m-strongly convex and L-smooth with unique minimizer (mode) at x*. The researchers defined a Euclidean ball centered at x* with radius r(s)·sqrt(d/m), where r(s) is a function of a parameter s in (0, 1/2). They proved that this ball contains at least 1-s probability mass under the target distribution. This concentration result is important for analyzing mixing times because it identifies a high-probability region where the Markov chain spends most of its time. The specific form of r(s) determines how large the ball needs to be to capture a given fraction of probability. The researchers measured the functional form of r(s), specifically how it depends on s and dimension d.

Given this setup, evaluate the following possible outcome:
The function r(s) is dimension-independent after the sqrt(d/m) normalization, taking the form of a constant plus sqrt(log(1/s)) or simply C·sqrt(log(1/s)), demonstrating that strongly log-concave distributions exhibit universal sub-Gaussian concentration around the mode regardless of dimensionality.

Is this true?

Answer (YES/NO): NO